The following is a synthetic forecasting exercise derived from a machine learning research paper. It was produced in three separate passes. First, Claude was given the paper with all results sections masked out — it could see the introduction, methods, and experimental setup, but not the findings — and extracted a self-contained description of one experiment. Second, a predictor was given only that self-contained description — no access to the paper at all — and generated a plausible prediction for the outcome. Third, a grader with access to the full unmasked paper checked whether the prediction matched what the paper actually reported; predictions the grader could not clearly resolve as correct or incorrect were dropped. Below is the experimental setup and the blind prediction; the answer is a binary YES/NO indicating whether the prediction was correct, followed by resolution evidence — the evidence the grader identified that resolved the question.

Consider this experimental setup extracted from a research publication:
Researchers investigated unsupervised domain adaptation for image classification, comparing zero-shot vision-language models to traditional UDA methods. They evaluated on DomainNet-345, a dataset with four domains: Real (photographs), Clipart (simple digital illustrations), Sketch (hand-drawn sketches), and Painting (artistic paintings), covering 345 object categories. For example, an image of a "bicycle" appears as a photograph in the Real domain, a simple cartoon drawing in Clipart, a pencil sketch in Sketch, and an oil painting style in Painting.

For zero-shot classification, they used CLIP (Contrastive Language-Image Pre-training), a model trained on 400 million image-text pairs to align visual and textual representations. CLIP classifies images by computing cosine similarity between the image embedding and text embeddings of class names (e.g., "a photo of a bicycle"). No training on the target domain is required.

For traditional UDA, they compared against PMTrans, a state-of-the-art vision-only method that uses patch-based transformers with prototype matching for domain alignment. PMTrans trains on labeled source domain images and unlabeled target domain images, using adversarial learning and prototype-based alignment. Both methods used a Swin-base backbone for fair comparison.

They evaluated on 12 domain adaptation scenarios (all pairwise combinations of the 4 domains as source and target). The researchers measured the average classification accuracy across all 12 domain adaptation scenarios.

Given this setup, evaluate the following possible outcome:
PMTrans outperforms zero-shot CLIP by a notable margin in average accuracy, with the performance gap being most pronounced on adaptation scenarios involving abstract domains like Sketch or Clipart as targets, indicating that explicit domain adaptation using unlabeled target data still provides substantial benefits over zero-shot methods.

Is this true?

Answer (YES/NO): NO